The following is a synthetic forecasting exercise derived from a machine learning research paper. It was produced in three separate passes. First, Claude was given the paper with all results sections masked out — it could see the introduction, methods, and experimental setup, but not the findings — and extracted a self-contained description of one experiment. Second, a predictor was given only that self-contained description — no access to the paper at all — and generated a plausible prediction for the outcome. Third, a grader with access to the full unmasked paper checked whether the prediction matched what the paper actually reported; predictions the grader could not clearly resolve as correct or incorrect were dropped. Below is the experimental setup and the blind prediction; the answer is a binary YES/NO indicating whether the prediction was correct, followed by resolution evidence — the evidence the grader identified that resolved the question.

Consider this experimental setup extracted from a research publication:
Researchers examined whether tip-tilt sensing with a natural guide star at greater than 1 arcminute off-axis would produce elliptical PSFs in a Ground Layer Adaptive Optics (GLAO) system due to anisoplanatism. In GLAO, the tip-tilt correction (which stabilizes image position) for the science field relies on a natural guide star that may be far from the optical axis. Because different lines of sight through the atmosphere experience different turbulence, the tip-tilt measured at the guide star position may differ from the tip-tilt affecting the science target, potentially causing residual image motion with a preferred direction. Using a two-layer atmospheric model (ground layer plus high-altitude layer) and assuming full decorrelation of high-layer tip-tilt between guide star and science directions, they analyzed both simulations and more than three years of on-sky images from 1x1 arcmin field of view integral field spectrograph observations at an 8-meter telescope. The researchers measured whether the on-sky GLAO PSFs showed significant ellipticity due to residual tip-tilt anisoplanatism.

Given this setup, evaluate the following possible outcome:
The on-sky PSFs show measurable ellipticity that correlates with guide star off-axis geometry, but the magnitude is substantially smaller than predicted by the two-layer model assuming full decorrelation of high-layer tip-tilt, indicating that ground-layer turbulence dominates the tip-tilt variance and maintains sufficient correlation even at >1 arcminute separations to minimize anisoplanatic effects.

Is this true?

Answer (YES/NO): NO